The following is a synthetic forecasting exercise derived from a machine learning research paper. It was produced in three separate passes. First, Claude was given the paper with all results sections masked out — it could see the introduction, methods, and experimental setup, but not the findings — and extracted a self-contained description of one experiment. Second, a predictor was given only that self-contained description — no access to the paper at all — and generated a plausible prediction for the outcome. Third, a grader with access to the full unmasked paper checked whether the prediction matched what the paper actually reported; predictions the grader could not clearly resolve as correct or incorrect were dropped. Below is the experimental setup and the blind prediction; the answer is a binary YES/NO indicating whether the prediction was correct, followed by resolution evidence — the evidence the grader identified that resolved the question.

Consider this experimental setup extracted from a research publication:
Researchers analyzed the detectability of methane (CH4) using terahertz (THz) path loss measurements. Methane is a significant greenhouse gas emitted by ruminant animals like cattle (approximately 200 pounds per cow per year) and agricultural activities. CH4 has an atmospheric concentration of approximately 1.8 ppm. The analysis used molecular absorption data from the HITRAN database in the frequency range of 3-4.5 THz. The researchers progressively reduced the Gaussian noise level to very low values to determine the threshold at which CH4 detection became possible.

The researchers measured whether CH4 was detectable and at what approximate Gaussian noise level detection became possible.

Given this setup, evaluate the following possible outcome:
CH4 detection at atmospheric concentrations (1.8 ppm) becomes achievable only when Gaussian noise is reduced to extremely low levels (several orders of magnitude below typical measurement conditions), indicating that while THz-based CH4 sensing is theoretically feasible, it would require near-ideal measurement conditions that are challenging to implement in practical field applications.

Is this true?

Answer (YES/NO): YES